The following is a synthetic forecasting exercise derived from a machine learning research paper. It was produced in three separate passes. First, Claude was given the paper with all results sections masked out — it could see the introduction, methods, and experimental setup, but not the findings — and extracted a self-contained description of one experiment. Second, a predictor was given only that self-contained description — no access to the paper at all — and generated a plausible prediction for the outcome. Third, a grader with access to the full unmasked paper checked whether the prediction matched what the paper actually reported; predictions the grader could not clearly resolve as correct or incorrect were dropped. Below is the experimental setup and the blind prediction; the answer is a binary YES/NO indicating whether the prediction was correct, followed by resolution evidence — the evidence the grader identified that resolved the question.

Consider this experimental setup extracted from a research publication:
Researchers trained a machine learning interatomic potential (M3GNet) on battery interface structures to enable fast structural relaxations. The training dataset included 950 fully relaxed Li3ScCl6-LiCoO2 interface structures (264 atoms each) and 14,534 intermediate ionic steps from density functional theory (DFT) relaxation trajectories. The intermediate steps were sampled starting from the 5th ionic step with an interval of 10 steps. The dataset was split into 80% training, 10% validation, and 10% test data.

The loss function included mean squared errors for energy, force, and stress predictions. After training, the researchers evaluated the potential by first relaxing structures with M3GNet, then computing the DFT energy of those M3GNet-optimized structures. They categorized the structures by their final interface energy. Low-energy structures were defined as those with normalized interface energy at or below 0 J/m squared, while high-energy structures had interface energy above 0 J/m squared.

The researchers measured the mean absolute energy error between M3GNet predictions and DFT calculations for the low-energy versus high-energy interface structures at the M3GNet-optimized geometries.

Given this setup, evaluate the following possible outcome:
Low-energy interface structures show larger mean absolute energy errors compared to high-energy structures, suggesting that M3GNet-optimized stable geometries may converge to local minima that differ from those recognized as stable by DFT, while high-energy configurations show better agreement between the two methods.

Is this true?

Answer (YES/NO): NO